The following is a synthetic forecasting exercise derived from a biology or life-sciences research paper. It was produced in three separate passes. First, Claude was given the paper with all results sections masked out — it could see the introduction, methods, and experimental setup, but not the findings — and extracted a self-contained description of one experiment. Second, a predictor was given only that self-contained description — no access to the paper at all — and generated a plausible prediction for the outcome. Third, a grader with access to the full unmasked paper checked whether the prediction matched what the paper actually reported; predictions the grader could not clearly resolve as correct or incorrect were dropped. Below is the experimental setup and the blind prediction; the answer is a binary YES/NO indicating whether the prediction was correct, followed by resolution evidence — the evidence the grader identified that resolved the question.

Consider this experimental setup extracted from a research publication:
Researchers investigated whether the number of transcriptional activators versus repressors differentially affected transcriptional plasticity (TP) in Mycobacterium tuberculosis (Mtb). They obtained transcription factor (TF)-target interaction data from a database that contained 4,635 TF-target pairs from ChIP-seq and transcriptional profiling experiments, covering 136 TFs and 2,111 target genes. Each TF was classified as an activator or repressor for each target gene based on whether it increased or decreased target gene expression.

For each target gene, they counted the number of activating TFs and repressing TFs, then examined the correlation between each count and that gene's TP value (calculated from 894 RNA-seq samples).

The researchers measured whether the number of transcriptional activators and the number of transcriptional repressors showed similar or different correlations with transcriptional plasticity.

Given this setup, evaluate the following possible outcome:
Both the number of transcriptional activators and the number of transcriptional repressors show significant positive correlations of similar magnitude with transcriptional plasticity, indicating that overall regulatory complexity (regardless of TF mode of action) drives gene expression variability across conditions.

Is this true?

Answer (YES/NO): NO